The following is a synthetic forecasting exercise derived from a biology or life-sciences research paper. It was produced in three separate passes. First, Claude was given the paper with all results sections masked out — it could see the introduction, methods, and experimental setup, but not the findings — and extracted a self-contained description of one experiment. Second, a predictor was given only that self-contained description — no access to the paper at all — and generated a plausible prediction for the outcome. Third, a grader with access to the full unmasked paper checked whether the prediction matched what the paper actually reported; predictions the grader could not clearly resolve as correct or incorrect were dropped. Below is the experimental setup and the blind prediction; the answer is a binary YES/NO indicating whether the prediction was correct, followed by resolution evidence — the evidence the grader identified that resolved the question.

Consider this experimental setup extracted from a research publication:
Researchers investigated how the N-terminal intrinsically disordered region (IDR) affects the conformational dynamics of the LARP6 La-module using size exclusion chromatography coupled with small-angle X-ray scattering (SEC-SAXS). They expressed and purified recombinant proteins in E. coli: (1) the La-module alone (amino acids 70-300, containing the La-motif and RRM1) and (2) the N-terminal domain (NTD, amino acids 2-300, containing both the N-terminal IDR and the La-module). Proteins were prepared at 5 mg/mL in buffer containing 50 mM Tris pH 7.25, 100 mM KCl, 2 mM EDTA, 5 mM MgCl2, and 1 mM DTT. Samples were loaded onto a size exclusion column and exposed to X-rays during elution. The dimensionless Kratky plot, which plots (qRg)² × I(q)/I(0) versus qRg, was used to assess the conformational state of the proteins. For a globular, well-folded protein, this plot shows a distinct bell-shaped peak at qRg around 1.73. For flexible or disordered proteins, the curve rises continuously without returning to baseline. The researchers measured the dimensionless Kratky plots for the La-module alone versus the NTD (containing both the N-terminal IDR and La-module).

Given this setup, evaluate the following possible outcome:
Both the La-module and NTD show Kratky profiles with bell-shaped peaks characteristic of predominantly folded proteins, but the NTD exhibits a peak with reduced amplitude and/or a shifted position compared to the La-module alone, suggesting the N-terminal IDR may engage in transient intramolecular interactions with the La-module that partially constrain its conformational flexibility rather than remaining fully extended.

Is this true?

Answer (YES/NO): NO